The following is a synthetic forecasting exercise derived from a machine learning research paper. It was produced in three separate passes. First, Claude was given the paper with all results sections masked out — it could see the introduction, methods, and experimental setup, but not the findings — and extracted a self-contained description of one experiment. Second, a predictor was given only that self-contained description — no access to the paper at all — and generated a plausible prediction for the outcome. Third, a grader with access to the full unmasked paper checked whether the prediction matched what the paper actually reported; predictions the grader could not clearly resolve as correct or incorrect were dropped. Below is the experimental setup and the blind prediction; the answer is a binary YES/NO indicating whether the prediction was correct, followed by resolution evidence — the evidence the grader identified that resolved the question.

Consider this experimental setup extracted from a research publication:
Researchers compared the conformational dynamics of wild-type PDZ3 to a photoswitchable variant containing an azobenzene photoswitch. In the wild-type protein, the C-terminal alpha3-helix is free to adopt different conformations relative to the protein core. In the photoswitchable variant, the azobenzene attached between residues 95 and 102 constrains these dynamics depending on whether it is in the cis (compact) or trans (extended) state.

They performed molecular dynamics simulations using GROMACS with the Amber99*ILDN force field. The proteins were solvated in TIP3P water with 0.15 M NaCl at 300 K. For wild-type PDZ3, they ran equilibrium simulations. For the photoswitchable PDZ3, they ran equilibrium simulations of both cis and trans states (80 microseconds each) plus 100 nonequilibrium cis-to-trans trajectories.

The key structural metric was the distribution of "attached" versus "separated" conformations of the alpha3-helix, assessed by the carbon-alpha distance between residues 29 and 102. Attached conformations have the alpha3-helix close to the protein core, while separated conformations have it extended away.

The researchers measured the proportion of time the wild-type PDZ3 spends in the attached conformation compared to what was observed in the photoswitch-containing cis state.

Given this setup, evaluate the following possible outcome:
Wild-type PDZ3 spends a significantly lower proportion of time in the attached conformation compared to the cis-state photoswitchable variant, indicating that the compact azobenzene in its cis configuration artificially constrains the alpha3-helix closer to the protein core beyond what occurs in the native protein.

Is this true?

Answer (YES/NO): YES